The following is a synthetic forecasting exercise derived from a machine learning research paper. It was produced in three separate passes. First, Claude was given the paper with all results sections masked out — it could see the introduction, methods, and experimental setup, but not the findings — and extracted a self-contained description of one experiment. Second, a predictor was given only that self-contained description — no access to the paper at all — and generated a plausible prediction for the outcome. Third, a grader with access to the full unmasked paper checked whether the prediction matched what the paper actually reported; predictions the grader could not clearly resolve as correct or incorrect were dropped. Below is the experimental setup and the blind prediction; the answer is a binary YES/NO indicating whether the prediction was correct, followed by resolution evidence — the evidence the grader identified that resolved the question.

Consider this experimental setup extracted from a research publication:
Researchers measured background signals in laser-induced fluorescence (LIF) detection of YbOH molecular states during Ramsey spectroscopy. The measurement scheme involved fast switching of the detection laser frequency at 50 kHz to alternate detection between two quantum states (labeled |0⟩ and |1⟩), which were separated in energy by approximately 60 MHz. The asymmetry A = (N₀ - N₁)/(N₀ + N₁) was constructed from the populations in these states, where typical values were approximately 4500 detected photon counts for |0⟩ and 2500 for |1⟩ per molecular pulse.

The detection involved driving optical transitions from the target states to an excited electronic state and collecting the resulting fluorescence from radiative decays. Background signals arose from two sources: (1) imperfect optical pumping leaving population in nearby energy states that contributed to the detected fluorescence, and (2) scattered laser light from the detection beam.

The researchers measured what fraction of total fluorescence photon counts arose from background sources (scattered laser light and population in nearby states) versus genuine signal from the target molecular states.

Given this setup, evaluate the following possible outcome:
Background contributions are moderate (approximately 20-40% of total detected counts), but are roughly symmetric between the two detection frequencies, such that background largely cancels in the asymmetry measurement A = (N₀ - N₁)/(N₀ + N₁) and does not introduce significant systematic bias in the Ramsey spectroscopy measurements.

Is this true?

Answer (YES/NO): NO